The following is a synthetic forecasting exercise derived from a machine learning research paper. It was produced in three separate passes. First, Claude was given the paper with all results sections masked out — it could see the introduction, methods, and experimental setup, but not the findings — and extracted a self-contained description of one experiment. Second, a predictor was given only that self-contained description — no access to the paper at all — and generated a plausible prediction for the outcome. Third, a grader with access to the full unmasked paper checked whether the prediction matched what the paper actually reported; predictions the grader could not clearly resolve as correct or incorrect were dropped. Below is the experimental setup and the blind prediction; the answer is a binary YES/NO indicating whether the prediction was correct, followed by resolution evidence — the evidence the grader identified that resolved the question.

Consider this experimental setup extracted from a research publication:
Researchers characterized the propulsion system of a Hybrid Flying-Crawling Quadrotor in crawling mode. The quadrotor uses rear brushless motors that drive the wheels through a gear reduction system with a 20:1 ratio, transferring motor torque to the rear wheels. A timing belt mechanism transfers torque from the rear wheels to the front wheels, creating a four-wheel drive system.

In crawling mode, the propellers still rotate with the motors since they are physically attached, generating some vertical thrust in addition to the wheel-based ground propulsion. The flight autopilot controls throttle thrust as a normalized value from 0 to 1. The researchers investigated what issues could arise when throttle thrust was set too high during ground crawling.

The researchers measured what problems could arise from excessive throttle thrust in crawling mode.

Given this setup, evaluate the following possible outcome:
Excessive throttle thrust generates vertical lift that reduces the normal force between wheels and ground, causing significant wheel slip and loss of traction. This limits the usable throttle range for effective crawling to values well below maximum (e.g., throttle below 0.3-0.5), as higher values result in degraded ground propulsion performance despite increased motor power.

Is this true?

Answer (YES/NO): NO